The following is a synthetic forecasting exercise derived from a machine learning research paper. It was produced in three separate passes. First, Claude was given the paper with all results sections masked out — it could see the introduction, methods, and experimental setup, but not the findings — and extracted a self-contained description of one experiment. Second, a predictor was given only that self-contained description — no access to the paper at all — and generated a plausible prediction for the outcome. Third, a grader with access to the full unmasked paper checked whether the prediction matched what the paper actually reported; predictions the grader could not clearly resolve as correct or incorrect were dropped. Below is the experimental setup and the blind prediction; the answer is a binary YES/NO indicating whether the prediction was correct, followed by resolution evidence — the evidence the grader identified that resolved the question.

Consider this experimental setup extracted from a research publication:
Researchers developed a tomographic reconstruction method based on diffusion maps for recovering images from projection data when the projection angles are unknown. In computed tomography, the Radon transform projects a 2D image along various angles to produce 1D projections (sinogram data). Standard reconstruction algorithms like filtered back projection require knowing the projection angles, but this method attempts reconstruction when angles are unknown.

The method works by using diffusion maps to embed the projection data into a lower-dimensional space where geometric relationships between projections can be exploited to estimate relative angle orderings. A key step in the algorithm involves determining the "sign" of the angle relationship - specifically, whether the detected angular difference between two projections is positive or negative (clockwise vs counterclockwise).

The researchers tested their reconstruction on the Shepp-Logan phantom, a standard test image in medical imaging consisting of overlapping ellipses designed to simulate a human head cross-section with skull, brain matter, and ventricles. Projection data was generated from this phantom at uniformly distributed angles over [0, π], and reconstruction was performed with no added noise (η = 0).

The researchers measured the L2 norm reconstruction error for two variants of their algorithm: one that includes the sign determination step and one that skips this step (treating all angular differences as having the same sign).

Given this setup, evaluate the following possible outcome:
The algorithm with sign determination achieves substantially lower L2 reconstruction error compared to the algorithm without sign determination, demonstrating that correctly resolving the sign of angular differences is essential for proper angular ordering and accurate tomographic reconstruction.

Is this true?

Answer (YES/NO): YES